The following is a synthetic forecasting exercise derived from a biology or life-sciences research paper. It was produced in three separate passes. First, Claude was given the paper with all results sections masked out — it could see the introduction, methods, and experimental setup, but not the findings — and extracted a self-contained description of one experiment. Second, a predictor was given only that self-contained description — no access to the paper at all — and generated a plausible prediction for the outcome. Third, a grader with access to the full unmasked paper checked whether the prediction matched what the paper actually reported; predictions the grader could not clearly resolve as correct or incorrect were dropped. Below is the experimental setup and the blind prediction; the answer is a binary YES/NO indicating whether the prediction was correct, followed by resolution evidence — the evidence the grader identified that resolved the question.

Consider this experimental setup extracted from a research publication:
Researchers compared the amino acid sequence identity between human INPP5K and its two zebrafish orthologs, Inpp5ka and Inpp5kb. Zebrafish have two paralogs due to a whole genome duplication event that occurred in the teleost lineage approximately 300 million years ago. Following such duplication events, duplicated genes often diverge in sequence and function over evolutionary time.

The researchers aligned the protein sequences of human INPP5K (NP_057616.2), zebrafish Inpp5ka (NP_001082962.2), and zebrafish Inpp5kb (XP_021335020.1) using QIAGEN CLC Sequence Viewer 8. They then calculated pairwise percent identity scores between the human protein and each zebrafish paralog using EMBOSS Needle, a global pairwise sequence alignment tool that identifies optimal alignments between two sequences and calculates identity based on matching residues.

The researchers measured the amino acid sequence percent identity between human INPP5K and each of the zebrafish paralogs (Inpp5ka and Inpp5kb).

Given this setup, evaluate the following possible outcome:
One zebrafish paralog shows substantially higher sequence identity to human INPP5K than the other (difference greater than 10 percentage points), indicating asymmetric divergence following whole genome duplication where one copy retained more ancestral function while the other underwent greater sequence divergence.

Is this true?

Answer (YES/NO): NO